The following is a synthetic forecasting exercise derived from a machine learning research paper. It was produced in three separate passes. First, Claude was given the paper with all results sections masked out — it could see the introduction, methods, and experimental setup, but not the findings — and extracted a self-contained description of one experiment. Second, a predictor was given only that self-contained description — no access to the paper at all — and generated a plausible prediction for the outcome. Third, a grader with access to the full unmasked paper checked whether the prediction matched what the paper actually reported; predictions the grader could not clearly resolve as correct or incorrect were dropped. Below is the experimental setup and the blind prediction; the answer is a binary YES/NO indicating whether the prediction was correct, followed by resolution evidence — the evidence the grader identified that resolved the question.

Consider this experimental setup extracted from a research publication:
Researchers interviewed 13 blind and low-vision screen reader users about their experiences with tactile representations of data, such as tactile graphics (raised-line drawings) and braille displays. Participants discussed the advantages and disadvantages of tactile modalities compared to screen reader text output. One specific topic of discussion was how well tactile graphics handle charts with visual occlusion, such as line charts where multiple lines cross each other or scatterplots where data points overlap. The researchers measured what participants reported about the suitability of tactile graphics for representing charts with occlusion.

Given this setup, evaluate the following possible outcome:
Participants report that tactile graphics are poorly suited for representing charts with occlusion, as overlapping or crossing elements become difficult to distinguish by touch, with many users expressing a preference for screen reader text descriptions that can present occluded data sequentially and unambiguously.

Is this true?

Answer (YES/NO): NO